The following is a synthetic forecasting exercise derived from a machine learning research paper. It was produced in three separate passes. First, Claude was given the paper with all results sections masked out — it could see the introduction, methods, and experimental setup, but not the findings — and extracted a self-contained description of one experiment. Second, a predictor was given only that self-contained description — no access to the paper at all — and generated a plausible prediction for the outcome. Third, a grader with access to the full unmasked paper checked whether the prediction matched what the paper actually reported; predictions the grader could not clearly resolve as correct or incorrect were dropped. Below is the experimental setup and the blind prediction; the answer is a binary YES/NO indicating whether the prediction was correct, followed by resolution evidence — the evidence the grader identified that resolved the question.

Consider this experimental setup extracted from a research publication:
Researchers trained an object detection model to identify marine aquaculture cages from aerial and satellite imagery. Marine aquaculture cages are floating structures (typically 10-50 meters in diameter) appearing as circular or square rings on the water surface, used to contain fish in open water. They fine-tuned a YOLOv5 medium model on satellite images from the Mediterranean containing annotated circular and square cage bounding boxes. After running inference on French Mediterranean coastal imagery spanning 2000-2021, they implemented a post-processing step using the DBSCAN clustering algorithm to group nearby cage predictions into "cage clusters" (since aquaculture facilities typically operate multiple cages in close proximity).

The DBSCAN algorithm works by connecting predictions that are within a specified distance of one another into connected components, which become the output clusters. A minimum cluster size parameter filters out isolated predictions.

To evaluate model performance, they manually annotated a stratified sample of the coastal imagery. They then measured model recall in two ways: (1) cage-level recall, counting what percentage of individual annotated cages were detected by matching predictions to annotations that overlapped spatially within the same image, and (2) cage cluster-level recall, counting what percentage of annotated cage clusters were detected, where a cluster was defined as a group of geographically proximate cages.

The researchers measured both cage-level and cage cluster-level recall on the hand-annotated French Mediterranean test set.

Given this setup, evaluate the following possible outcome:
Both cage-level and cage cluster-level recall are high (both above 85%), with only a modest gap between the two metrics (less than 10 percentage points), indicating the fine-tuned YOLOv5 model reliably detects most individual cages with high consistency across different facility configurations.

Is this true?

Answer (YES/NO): NO